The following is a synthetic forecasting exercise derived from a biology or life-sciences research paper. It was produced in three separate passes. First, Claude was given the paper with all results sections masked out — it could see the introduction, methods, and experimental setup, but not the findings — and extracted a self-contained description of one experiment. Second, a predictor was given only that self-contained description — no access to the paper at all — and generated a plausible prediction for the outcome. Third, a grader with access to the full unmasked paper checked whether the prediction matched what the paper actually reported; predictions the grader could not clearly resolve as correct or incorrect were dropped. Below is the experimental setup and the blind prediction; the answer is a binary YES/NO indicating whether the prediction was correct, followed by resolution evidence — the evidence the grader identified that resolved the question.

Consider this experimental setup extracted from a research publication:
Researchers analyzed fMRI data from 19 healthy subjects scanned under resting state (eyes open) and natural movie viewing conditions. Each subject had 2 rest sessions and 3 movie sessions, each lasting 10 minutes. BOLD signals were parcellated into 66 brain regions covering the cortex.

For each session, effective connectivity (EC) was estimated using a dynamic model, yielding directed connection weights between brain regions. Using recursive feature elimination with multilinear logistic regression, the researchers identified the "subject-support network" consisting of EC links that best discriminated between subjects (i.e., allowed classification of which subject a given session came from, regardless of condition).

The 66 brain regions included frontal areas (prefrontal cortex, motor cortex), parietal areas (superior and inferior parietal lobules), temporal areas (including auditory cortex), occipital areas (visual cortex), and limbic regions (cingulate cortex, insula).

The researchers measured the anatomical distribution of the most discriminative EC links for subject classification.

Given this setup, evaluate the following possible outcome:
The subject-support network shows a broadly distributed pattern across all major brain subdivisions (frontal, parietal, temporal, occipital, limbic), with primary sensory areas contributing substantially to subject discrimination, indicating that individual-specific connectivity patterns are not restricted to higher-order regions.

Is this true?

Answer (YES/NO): NO